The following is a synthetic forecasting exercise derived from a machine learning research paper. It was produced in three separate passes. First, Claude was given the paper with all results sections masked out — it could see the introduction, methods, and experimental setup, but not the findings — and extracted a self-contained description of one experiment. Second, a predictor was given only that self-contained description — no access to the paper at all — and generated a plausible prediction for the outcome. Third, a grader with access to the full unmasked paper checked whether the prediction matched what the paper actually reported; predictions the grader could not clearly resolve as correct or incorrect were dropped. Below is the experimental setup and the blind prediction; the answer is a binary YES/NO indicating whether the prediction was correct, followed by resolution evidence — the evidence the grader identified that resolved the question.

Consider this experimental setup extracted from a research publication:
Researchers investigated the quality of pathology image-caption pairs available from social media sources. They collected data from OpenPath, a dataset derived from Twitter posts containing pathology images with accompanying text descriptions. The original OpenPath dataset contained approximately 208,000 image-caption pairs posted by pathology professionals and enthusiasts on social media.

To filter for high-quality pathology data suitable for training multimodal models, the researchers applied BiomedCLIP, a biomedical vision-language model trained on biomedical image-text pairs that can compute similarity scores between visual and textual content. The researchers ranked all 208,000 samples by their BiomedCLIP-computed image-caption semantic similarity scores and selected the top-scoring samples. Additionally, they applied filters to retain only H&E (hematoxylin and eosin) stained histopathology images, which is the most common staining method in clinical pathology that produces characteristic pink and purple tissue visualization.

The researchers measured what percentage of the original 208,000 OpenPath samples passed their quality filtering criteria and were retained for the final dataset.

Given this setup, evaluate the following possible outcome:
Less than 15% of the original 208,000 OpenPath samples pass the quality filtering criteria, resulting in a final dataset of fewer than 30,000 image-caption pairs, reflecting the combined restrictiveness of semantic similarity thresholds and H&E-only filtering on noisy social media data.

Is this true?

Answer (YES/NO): YES